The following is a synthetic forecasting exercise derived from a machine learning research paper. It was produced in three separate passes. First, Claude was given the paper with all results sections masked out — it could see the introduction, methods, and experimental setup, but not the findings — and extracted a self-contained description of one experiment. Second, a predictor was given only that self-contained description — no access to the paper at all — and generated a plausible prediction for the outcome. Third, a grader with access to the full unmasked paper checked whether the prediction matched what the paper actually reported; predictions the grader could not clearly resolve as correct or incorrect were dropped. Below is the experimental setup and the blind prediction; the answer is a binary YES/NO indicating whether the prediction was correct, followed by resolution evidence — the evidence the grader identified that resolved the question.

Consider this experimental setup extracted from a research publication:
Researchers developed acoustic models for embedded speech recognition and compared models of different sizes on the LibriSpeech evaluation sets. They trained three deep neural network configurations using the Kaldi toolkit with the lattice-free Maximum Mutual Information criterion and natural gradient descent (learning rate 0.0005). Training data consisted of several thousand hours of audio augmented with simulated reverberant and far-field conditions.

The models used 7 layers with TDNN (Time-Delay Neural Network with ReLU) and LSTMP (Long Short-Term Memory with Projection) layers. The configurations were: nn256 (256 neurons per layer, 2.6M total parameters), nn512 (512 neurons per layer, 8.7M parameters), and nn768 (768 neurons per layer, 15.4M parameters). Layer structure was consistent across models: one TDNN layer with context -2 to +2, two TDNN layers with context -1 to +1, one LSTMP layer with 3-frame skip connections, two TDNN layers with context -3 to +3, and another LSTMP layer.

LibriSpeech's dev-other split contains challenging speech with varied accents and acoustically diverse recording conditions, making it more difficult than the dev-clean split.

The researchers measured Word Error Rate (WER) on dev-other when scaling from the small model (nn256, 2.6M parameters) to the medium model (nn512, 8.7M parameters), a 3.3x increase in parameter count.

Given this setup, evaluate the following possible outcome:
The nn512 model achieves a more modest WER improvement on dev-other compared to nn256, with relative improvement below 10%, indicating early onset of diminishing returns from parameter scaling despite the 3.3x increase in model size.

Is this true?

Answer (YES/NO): NO